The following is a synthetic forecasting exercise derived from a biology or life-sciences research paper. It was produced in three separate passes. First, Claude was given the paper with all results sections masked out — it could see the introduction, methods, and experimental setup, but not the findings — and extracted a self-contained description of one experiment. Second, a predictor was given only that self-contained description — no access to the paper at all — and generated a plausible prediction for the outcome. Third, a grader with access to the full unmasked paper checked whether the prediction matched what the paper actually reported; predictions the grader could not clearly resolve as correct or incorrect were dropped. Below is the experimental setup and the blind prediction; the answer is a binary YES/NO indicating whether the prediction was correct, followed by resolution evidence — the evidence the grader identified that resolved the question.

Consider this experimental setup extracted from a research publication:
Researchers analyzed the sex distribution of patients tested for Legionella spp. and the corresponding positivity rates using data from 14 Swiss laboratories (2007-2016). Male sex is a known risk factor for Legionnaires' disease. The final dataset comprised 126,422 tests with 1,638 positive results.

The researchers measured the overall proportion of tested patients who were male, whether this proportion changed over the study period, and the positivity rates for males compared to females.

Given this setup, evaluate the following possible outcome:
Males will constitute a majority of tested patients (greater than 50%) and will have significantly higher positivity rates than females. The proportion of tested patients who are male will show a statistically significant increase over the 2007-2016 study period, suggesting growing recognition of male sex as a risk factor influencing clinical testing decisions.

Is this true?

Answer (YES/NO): NO